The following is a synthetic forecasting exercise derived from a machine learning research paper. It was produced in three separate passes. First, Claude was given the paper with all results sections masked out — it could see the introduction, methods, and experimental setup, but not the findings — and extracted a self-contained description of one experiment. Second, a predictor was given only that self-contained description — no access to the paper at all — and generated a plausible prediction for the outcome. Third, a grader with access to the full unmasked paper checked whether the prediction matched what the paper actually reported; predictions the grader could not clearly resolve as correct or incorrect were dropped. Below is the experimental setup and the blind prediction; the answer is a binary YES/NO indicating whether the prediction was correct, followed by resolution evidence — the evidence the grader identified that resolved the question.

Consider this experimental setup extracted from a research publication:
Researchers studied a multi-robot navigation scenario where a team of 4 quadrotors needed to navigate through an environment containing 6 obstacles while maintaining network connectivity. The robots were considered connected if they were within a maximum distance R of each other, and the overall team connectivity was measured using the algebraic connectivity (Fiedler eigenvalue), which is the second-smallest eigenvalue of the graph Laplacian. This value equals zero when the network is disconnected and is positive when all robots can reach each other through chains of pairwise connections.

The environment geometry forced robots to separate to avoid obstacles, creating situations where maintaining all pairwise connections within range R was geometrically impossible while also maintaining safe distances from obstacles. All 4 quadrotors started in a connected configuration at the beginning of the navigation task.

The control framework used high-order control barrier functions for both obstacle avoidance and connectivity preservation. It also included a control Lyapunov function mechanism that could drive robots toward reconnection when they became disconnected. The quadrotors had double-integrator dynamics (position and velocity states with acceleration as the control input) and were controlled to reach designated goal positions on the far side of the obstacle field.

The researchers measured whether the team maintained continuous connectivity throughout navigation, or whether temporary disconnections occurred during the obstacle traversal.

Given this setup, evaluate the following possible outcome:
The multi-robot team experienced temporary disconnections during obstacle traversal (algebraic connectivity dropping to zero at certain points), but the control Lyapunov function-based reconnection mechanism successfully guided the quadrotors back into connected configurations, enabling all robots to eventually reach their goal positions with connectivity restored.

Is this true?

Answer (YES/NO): YES